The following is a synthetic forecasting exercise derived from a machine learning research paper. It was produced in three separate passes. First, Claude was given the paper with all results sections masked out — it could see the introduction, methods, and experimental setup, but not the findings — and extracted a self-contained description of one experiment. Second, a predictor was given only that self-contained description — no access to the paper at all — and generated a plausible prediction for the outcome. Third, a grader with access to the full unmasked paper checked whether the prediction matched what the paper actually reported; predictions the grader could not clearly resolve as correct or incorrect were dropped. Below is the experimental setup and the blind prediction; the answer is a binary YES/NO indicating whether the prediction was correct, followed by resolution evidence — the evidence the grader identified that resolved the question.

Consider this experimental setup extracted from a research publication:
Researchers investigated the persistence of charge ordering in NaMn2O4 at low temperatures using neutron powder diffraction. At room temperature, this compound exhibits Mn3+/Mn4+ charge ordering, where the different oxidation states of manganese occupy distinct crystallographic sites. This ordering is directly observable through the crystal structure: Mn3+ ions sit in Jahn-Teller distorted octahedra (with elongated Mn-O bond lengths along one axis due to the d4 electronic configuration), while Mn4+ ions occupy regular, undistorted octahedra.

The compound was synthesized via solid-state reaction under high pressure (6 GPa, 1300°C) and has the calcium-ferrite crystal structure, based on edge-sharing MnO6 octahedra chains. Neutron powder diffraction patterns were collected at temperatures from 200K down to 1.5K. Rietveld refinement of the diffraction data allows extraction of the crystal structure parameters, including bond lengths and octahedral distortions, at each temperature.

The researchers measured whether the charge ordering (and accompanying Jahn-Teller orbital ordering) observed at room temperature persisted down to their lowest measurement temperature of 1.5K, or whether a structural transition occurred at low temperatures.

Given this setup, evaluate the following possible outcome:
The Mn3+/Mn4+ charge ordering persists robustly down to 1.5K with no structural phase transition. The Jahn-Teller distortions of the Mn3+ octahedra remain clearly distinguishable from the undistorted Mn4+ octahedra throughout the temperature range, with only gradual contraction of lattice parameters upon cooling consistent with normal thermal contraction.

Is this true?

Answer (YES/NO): YES